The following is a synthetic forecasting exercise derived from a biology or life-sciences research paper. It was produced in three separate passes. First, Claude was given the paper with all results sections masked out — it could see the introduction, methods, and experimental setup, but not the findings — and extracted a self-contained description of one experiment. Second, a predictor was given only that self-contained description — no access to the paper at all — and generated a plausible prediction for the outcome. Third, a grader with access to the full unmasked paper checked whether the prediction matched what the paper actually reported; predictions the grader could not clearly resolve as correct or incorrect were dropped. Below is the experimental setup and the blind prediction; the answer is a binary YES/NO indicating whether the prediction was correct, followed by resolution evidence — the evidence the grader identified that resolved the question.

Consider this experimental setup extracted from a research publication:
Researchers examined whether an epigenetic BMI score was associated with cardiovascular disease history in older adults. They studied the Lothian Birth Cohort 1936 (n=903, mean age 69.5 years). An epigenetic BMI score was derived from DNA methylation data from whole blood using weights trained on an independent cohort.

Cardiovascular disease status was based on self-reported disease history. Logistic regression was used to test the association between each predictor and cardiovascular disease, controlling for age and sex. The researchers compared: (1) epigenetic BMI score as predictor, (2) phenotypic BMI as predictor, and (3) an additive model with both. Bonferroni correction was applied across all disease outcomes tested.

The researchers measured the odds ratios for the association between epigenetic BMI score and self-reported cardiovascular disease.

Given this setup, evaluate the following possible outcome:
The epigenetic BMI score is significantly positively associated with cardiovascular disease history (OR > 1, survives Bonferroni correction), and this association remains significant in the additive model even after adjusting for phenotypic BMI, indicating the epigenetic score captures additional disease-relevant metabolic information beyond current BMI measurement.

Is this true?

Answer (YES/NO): YES